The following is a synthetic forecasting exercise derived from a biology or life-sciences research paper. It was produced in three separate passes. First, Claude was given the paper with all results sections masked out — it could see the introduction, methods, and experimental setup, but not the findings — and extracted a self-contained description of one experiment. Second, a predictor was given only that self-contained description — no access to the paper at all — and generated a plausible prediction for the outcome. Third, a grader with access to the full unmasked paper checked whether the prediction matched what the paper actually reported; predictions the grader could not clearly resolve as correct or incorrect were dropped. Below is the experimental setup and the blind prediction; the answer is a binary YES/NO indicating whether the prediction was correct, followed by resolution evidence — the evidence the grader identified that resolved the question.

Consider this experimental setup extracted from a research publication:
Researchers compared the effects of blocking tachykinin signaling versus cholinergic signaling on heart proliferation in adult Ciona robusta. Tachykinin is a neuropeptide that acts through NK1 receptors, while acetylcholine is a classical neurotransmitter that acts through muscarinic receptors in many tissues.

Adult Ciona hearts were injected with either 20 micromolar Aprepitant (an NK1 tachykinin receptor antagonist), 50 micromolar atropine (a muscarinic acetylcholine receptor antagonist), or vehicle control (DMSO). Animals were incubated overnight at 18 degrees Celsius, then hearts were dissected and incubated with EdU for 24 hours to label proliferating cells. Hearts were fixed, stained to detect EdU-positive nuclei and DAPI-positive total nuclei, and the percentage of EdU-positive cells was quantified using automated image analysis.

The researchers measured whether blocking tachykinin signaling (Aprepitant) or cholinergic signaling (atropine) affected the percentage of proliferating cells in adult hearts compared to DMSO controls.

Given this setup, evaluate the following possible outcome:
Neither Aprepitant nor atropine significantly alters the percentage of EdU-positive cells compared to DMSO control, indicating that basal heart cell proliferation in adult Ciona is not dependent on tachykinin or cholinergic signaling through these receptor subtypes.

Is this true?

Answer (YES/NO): NO